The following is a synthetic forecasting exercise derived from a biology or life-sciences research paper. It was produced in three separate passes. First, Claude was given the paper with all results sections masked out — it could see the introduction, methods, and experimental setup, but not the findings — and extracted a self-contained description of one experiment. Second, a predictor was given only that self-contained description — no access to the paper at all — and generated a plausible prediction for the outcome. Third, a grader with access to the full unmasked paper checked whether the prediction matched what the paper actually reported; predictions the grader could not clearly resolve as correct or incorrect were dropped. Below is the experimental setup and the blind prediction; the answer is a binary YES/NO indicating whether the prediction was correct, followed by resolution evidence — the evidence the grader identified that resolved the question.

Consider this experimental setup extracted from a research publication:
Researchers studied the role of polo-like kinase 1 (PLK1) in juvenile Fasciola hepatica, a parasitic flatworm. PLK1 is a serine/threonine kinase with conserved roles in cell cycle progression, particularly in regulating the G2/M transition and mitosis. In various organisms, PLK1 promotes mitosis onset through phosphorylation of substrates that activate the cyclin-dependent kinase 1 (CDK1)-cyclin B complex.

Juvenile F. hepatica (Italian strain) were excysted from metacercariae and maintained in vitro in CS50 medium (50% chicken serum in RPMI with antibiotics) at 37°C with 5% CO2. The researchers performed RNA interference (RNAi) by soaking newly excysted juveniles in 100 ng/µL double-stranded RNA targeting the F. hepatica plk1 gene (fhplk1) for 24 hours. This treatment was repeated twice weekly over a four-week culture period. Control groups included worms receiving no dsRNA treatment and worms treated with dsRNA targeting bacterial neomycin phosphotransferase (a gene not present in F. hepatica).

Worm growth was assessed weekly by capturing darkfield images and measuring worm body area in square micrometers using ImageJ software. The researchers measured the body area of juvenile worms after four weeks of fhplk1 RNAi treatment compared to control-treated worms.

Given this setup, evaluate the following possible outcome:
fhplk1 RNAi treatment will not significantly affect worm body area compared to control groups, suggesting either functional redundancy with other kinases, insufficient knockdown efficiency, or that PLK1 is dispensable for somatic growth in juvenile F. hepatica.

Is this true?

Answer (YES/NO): NO